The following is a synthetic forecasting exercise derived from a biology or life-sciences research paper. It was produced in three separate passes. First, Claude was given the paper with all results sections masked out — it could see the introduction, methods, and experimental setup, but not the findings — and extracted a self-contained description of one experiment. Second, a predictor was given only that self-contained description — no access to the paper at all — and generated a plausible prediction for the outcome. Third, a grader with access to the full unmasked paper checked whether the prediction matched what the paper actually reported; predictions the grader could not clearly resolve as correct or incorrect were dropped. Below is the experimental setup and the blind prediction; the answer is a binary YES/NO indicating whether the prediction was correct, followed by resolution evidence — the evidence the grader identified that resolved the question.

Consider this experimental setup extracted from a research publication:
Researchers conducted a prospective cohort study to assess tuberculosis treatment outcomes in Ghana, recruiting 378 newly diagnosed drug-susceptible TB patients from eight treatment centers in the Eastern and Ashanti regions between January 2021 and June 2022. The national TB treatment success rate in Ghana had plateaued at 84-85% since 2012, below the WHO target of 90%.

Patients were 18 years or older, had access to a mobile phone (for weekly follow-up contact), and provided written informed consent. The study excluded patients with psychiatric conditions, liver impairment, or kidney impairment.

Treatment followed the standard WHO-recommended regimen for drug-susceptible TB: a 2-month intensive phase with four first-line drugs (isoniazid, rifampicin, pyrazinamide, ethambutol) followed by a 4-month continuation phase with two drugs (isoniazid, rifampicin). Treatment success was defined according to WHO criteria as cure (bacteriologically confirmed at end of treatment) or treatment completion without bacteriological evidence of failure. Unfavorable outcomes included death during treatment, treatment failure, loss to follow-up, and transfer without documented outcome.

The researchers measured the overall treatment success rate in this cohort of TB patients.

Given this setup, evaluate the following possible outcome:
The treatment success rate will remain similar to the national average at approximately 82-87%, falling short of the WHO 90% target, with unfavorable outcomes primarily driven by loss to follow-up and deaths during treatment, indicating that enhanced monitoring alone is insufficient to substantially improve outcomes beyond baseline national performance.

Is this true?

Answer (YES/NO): NO